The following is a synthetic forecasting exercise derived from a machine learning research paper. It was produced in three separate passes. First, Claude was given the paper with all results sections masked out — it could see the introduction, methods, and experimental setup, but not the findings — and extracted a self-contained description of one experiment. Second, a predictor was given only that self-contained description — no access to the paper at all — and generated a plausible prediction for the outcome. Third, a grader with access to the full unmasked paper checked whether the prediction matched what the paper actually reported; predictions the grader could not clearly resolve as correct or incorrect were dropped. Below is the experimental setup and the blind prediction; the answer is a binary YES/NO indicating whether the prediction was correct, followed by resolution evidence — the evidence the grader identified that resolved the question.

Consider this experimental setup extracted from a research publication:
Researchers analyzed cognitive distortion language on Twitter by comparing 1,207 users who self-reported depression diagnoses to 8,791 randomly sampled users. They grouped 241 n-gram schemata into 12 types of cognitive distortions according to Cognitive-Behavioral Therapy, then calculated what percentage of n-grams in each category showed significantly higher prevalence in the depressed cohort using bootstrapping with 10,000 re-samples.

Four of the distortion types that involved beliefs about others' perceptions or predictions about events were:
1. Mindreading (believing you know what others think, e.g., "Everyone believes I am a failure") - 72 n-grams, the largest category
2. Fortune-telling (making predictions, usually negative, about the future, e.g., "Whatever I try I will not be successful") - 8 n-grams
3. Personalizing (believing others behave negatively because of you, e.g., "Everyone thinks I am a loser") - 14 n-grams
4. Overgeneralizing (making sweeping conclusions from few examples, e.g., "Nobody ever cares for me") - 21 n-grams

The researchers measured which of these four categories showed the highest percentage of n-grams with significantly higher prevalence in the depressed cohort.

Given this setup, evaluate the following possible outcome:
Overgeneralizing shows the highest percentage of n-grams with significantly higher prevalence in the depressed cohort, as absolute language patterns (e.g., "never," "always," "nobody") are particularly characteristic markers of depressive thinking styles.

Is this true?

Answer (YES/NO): NO